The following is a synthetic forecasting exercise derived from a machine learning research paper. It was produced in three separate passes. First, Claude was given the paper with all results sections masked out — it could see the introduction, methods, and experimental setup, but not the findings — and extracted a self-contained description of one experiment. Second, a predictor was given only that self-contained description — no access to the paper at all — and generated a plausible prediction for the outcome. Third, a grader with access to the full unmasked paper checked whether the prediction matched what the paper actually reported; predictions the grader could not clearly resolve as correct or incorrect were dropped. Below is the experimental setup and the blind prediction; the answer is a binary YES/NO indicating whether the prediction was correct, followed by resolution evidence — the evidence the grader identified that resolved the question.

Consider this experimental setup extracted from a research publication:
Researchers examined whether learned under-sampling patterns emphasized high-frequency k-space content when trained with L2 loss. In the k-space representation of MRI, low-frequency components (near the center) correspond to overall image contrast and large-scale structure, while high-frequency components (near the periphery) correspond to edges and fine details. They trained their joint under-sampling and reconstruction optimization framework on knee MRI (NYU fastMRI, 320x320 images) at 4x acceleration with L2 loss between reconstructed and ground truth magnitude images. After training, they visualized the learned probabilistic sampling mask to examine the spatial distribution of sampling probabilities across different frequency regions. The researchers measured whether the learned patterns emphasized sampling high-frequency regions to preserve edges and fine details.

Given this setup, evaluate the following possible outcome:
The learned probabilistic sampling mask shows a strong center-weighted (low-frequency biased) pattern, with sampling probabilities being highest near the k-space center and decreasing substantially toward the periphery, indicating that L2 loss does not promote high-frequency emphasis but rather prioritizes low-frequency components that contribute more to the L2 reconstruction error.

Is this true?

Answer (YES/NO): YES